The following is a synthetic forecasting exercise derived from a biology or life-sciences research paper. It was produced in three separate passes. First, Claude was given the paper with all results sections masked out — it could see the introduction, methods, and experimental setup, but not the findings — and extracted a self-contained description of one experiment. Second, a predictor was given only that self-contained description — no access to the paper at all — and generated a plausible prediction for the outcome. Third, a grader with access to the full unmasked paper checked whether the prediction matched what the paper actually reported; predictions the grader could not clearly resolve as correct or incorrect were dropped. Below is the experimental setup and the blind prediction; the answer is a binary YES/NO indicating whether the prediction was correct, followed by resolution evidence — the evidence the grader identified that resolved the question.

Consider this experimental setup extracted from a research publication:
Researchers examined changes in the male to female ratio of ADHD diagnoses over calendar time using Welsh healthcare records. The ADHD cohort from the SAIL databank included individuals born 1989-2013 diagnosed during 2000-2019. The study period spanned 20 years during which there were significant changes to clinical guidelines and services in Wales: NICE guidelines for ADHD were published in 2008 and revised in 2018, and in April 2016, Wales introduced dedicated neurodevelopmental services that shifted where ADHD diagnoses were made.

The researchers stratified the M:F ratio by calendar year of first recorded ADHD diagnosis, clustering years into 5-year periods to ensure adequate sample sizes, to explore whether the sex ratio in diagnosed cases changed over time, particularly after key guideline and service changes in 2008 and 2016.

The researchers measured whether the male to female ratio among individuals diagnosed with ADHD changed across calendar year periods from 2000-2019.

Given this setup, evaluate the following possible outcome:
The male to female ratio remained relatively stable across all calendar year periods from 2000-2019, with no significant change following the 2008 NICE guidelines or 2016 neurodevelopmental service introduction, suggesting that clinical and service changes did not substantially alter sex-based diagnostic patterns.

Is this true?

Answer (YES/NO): NO